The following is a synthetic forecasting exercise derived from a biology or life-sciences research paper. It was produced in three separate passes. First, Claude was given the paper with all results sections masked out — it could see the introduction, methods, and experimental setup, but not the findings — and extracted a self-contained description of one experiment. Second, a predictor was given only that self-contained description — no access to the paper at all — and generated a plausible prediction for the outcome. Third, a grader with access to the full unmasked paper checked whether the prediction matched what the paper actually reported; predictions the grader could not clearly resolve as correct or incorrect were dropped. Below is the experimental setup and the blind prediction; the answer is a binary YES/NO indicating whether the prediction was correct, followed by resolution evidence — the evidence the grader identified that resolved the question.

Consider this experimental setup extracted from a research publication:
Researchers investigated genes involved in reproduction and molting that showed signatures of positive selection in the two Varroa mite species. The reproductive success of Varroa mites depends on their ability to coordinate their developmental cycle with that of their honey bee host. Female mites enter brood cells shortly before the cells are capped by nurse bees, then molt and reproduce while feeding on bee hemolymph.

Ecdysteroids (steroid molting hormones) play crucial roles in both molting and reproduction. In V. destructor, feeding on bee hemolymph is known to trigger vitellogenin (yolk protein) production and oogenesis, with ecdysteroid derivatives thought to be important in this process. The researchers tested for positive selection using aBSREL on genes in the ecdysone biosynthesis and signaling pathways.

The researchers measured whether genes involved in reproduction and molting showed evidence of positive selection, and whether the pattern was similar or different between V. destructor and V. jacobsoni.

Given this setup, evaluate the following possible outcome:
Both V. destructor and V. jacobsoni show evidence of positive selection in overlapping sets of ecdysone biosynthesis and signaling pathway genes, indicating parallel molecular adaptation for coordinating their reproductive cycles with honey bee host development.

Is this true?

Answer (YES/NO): NO